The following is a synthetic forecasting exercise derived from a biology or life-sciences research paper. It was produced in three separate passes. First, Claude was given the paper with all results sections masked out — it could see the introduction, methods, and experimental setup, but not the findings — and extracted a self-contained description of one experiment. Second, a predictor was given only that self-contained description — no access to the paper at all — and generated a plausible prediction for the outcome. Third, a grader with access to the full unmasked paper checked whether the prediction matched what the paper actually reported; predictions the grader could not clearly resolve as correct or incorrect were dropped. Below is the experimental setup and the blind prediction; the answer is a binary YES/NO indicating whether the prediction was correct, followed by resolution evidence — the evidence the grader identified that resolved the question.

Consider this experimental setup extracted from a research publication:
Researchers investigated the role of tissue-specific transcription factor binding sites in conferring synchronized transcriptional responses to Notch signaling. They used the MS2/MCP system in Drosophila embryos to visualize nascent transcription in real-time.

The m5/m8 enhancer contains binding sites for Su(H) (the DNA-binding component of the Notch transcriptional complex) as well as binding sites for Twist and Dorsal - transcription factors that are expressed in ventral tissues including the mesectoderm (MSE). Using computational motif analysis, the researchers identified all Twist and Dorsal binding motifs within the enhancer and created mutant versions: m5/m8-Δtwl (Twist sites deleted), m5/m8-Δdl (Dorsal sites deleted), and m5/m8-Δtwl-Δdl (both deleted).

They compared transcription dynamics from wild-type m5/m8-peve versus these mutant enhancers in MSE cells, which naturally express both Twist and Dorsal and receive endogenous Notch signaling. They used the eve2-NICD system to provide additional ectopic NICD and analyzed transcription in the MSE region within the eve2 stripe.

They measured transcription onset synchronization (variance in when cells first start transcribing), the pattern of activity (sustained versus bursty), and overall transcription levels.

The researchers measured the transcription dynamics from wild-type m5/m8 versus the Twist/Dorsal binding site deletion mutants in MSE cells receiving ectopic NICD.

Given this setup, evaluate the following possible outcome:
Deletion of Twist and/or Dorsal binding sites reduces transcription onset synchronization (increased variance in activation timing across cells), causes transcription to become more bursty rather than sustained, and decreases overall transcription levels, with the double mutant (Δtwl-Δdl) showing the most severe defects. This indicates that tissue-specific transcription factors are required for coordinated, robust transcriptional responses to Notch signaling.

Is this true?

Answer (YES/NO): YES